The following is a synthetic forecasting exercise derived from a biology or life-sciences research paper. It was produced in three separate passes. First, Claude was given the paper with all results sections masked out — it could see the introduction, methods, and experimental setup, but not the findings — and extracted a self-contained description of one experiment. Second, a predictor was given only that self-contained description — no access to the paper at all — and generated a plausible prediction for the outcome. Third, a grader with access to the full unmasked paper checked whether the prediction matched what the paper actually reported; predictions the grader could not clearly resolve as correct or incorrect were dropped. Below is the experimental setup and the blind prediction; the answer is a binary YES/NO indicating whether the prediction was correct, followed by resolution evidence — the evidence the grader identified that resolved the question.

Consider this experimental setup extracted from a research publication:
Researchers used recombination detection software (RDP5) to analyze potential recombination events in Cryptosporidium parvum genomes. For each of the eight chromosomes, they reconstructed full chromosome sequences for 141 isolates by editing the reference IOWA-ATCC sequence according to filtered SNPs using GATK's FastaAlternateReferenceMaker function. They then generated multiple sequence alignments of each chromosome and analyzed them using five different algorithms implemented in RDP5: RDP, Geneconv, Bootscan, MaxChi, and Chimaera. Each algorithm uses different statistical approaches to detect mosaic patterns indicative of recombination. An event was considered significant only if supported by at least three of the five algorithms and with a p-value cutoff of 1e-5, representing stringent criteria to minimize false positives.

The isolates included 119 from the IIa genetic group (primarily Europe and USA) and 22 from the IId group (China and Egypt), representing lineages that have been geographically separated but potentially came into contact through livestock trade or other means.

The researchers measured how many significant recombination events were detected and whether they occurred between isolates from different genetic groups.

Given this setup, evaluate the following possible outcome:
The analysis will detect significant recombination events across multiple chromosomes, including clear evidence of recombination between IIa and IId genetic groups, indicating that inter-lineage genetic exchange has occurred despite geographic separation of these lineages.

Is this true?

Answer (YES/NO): YES